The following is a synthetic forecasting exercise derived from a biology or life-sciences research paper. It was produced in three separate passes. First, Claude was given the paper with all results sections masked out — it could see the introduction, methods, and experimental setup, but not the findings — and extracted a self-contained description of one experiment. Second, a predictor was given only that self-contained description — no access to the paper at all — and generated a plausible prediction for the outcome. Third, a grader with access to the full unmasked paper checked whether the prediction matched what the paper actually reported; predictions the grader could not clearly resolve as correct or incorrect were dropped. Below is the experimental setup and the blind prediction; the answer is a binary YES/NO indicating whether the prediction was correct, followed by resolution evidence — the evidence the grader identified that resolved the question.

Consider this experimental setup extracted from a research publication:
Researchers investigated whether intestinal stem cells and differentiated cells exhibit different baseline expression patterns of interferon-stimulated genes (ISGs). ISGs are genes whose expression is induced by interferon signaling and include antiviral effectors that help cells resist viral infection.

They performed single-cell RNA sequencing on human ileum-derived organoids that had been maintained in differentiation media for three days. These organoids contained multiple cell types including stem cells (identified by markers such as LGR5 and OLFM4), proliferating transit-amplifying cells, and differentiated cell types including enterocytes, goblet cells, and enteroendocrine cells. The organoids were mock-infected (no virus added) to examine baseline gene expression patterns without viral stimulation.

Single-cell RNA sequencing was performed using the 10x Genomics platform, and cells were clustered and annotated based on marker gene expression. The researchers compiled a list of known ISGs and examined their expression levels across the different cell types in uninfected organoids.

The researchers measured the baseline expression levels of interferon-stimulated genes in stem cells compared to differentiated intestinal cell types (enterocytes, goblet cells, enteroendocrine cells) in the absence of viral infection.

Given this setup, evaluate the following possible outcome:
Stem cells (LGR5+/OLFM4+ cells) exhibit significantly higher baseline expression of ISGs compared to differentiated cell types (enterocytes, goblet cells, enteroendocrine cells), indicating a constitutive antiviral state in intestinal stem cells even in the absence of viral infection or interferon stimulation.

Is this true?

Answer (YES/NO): NO